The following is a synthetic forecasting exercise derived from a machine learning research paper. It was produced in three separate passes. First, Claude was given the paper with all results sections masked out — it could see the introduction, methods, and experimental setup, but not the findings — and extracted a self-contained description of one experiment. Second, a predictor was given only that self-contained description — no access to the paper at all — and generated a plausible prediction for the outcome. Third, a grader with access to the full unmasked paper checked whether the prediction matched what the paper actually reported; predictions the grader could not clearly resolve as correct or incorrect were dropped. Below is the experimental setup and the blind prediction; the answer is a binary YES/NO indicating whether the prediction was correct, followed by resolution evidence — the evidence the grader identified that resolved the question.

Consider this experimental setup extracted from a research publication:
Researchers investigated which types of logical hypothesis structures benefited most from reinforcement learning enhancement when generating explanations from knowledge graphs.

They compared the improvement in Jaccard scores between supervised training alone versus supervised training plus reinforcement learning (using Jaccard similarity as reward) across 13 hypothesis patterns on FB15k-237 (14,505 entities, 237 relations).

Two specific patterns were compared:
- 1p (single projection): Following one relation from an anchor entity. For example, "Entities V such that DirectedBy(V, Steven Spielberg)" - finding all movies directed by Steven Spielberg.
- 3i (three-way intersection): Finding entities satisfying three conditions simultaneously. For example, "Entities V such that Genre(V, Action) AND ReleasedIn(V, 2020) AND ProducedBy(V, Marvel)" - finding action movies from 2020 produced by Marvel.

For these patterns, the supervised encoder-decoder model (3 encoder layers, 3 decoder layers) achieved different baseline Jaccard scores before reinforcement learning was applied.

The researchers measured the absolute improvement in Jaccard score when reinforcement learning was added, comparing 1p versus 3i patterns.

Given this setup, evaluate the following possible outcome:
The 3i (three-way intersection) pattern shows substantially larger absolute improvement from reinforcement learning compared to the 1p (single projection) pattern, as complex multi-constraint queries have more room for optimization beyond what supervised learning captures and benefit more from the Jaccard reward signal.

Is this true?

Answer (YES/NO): NO